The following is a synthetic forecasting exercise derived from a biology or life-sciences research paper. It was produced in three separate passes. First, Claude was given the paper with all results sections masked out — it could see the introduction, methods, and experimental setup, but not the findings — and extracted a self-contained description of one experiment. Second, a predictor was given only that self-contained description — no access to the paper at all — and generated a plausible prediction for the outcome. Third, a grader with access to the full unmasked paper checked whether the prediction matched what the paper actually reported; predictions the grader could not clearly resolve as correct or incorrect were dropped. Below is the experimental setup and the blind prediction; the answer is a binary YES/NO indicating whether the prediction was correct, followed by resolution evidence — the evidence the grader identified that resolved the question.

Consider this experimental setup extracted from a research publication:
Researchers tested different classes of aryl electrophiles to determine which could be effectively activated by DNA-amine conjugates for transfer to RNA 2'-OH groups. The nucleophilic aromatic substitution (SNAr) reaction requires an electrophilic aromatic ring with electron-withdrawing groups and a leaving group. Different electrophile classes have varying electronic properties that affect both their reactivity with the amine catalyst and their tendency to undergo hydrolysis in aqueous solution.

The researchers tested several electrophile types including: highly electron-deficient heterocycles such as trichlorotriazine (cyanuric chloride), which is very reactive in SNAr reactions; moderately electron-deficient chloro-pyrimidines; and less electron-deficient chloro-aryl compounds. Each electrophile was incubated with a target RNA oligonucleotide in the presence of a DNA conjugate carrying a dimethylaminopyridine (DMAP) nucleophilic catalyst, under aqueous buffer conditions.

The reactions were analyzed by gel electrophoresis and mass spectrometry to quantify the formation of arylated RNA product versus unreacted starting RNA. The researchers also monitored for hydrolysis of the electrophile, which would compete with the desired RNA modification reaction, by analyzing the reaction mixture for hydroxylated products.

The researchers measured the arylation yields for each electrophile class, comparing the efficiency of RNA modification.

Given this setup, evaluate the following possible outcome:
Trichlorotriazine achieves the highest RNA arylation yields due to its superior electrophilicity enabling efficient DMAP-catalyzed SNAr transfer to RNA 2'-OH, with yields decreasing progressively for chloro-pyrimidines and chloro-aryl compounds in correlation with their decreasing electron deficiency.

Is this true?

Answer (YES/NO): NO